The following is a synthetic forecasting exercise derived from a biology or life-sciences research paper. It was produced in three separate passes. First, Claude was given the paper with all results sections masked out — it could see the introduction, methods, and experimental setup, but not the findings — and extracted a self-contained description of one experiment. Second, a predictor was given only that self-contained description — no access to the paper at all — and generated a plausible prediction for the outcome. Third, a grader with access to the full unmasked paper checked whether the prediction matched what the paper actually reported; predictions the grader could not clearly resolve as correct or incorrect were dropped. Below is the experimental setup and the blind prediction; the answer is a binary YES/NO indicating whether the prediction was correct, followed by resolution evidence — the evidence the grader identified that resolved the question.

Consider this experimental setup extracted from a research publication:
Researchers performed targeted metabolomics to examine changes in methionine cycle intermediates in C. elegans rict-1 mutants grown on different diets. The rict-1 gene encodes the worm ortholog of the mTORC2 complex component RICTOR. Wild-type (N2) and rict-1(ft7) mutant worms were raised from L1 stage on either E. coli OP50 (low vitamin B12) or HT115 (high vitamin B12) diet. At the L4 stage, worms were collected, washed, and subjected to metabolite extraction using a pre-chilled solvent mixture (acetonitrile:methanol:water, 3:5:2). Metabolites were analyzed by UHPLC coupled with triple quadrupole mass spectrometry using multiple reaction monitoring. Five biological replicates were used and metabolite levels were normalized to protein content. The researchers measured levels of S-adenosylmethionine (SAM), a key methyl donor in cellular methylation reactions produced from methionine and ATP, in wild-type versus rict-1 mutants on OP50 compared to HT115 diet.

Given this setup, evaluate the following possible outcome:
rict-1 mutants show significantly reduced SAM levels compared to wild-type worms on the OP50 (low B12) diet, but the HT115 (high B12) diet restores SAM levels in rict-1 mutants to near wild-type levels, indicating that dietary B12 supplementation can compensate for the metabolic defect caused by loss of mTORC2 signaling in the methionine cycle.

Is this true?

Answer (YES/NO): NO